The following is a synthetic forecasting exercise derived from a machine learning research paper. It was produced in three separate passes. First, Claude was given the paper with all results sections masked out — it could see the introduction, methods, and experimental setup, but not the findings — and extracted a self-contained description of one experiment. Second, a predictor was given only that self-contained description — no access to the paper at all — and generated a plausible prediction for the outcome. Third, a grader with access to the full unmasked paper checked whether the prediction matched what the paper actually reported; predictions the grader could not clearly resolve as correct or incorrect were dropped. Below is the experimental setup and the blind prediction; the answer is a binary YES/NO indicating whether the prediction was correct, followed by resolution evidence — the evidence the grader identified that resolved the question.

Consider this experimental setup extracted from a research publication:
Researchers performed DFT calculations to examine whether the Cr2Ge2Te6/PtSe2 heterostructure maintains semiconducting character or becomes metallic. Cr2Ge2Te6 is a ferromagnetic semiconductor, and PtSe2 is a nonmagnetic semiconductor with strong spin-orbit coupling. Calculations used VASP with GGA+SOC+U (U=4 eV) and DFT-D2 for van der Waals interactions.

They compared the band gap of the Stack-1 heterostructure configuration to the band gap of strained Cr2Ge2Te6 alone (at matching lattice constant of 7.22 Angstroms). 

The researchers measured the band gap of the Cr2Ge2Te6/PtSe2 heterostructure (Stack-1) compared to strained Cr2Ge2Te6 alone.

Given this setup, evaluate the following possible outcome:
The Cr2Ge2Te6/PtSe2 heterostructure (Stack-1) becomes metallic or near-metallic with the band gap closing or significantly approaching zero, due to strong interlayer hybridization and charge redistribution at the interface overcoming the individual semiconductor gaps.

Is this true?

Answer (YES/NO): NO